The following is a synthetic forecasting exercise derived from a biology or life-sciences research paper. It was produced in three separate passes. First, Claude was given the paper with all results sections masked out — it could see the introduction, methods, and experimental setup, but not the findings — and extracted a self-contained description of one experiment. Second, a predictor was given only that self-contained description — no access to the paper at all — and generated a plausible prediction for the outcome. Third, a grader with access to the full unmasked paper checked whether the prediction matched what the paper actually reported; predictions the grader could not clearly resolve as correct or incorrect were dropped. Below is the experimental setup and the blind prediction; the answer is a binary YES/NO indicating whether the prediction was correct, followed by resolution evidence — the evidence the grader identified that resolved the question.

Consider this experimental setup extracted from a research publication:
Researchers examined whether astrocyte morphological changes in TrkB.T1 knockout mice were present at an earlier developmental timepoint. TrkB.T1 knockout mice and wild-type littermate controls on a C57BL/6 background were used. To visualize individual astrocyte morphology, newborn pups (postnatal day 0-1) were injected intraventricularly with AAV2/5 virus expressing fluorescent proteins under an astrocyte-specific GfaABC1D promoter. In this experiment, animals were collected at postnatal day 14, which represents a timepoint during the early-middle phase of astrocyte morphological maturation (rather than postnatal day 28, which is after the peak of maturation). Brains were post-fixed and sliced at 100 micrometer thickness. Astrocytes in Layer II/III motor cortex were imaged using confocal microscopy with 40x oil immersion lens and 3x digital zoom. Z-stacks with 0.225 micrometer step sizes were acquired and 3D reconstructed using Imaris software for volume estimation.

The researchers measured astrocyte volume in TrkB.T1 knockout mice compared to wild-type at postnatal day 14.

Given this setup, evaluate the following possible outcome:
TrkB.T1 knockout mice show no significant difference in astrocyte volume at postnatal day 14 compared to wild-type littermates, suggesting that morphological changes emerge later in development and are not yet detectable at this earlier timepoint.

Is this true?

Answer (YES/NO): YES